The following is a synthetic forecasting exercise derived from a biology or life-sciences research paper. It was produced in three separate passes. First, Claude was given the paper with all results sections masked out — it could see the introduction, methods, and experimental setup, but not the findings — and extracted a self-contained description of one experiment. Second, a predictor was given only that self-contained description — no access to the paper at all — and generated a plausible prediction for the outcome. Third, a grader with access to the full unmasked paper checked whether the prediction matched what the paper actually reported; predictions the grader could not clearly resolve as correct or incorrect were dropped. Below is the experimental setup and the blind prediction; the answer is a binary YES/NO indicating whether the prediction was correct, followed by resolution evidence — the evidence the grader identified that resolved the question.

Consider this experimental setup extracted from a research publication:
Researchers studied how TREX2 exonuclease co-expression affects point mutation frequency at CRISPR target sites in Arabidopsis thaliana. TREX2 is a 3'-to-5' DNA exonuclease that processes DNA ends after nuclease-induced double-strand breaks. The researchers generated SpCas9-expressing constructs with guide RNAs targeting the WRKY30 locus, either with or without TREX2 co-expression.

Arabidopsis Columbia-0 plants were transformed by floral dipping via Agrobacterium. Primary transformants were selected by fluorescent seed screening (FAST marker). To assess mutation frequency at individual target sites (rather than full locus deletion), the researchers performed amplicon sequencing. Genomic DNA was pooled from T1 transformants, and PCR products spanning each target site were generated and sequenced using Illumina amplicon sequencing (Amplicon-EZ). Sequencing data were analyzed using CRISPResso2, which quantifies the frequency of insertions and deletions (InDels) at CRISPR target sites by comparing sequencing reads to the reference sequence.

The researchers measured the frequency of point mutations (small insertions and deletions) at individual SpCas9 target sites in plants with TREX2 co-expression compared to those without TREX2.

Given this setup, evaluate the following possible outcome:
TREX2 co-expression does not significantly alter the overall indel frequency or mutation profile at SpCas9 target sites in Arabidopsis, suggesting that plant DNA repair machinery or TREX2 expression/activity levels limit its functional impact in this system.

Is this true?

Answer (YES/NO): NO